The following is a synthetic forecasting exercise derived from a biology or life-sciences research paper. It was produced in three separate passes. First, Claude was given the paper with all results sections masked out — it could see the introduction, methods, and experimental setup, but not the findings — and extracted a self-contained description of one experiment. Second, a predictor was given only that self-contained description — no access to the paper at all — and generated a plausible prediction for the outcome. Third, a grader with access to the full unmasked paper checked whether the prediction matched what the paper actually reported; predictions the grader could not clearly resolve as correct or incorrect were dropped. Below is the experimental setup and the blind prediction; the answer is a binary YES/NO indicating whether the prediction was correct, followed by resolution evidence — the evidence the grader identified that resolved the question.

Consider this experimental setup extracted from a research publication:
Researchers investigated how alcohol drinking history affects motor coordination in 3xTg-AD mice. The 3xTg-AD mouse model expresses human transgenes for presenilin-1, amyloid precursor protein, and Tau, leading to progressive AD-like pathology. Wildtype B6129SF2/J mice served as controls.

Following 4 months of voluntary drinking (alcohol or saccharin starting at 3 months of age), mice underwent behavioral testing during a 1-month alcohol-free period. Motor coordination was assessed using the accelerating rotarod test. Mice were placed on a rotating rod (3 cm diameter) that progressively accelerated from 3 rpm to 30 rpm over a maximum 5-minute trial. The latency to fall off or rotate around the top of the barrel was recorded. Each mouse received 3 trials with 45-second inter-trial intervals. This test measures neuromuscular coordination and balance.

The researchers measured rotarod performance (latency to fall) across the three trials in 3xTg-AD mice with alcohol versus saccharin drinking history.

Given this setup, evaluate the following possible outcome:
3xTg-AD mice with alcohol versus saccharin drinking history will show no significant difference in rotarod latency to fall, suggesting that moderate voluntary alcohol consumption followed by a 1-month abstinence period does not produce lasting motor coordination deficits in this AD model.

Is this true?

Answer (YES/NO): YES